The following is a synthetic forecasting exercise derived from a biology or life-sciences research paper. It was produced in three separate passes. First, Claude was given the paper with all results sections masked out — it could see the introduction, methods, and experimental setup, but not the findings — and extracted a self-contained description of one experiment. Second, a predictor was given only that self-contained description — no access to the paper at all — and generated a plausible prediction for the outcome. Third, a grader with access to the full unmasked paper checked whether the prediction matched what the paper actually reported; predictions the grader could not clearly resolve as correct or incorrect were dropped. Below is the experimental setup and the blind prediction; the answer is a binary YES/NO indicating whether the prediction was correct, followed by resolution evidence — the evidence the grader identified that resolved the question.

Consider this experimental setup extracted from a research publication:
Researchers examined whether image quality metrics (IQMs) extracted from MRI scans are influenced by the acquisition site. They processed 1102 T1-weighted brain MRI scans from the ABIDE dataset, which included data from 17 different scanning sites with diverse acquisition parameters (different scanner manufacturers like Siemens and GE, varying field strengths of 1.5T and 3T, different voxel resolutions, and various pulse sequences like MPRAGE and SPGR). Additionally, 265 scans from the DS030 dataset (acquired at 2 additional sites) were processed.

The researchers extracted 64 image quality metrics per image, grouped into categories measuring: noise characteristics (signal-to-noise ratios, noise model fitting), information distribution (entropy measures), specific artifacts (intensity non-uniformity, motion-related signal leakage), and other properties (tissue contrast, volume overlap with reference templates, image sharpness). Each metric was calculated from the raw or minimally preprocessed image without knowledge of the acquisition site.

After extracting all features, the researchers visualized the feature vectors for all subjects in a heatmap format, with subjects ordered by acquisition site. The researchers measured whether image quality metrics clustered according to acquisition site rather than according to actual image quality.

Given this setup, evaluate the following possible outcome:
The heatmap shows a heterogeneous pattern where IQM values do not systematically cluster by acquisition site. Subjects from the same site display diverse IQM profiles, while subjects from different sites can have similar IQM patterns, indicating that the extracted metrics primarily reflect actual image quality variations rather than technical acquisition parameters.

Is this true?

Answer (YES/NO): NO